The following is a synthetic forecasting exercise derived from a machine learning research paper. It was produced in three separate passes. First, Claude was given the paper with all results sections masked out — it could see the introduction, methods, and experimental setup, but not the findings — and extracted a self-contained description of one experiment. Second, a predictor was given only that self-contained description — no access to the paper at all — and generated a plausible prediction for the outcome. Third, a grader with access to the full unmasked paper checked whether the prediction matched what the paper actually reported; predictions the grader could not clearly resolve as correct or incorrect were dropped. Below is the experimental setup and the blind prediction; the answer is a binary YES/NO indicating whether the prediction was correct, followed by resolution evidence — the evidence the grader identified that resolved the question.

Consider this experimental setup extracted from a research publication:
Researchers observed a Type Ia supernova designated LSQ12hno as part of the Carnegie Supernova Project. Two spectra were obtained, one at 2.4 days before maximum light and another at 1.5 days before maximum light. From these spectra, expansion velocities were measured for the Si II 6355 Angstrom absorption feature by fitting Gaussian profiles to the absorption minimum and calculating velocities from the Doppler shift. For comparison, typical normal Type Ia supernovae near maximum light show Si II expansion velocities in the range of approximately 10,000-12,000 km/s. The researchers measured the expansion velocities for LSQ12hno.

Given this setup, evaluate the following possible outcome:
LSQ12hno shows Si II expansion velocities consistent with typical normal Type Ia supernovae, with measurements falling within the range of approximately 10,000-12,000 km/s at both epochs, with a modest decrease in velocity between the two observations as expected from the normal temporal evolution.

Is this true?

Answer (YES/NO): NO